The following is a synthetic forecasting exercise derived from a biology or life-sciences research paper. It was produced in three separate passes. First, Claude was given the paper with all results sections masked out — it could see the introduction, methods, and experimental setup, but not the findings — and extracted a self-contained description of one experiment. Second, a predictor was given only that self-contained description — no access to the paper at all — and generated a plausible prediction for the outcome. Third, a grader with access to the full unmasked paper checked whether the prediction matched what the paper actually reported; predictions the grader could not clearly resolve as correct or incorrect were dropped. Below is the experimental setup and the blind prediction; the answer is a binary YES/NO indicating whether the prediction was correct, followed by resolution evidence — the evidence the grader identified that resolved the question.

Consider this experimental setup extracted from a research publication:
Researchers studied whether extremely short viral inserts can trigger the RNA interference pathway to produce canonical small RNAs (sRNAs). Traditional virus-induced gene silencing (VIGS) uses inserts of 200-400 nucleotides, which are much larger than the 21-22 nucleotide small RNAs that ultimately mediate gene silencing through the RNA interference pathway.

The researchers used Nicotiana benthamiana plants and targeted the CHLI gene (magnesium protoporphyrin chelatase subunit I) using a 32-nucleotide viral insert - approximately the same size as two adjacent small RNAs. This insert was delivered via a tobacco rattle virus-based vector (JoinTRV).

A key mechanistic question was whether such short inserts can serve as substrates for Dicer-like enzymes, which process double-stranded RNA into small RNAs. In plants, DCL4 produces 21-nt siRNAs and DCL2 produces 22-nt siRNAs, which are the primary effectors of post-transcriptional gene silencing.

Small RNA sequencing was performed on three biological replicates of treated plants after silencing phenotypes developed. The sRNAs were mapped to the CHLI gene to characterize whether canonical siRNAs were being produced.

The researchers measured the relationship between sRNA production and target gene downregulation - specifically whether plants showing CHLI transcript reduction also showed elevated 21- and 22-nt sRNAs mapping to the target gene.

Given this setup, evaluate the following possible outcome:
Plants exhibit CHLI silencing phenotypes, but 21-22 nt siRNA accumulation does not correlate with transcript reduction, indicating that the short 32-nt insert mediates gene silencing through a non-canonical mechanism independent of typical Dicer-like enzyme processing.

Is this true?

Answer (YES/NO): NO